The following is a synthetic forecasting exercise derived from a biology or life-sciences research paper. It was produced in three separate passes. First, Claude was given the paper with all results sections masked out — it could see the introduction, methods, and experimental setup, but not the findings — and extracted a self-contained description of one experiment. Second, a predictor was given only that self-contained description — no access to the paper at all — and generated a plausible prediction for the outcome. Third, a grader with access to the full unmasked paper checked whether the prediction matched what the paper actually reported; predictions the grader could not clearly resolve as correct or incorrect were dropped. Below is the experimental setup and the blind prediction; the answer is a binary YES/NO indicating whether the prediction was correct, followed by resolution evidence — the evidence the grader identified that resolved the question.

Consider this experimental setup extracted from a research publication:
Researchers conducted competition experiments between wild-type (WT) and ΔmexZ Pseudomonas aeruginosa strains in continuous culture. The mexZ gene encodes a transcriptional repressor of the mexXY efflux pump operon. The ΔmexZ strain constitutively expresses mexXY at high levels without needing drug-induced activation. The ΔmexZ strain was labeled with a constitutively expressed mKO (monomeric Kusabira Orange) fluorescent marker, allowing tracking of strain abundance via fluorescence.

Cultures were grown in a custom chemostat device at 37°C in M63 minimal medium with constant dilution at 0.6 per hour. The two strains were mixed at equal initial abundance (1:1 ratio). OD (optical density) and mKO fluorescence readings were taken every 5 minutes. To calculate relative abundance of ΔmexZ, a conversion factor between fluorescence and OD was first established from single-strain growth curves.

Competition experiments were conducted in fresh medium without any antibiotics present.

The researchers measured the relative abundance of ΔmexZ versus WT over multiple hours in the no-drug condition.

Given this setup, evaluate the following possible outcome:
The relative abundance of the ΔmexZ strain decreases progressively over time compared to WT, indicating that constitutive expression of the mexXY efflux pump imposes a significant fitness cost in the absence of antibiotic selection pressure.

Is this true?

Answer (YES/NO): NO